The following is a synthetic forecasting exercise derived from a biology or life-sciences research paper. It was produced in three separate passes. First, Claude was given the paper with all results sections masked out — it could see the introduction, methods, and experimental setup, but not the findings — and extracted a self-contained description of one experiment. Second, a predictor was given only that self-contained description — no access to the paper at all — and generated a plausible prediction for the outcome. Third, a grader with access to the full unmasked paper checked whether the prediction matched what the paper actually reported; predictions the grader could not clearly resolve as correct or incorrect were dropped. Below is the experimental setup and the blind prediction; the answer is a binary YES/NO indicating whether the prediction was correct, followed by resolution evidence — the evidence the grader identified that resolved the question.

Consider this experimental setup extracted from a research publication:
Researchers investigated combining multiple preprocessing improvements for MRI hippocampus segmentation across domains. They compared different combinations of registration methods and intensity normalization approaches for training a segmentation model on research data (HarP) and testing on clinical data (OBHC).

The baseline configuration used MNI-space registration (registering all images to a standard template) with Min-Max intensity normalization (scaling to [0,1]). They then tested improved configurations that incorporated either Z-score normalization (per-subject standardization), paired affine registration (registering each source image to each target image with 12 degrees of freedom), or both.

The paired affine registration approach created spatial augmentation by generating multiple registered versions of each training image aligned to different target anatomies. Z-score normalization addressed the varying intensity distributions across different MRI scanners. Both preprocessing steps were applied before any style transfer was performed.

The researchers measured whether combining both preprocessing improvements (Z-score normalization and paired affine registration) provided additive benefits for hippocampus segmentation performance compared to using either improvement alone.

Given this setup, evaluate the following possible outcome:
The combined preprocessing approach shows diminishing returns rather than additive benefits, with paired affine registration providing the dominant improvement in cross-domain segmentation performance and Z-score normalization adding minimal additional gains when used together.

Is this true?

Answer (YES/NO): NO